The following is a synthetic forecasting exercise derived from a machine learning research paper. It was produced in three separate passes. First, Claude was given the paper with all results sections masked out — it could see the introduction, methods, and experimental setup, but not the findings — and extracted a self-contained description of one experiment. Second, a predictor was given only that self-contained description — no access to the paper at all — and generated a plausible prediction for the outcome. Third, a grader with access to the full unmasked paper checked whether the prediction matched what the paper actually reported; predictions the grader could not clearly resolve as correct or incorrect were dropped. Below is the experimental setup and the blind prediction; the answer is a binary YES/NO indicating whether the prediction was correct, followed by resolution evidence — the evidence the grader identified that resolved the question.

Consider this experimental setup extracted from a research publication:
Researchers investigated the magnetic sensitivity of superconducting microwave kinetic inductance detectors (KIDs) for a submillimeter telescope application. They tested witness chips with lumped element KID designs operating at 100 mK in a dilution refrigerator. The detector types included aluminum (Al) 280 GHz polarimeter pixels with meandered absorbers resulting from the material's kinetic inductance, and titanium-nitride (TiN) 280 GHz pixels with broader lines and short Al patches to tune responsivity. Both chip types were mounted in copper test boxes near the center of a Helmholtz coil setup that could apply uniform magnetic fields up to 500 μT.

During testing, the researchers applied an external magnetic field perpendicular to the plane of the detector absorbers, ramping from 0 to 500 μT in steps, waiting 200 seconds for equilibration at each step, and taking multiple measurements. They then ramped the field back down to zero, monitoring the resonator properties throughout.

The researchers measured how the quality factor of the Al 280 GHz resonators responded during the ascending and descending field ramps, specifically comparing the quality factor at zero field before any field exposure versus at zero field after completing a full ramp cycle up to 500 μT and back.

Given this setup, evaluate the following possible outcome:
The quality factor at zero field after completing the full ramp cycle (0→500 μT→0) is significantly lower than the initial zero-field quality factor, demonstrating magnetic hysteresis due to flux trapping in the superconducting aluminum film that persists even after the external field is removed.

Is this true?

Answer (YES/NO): YES